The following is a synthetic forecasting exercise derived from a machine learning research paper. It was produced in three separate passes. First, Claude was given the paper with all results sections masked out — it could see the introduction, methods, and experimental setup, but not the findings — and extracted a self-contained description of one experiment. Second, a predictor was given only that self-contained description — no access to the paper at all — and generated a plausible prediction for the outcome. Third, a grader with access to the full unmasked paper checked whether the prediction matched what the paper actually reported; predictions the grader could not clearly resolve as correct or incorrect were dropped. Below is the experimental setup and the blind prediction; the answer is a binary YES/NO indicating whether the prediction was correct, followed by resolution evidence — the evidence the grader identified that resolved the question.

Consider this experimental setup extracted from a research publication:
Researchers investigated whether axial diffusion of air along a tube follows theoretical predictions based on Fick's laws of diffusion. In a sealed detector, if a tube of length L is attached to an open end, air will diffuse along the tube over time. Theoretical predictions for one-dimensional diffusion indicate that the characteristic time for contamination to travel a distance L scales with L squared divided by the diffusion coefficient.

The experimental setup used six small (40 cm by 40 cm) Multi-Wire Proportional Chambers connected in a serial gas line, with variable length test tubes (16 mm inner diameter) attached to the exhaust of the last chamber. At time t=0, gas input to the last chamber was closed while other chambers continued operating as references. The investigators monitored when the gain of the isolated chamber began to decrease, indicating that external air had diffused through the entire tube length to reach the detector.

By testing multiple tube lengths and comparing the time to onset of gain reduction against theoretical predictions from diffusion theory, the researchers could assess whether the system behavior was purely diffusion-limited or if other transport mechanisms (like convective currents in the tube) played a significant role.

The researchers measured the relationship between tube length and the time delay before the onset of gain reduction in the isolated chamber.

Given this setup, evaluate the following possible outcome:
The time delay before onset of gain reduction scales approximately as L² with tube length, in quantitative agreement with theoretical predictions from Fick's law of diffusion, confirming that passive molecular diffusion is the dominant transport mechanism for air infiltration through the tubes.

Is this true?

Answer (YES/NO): YES